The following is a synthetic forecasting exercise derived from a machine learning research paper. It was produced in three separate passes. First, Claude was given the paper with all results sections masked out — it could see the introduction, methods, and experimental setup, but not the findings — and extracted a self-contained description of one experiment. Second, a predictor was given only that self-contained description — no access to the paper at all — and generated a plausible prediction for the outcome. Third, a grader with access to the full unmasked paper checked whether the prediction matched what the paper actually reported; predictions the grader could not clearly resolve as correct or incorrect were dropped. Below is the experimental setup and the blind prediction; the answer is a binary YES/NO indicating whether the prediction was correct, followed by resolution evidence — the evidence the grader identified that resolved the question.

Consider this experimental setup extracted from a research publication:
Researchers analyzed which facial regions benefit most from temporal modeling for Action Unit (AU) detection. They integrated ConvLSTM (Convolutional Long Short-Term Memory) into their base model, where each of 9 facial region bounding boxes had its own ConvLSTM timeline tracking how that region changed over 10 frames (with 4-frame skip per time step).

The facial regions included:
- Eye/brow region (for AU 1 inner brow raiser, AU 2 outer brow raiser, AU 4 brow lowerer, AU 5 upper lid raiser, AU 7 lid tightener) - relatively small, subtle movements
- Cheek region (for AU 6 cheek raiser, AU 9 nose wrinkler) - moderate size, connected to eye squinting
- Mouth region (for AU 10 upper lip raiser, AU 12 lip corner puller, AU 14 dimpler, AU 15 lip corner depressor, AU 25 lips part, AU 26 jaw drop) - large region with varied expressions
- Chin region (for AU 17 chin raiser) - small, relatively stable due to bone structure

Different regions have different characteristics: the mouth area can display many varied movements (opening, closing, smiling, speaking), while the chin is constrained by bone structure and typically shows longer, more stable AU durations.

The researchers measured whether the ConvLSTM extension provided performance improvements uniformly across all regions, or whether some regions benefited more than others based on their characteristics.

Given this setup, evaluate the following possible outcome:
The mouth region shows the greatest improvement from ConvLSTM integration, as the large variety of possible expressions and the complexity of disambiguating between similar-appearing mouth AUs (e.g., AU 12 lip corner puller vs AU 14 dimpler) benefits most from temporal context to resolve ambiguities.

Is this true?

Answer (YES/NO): NO